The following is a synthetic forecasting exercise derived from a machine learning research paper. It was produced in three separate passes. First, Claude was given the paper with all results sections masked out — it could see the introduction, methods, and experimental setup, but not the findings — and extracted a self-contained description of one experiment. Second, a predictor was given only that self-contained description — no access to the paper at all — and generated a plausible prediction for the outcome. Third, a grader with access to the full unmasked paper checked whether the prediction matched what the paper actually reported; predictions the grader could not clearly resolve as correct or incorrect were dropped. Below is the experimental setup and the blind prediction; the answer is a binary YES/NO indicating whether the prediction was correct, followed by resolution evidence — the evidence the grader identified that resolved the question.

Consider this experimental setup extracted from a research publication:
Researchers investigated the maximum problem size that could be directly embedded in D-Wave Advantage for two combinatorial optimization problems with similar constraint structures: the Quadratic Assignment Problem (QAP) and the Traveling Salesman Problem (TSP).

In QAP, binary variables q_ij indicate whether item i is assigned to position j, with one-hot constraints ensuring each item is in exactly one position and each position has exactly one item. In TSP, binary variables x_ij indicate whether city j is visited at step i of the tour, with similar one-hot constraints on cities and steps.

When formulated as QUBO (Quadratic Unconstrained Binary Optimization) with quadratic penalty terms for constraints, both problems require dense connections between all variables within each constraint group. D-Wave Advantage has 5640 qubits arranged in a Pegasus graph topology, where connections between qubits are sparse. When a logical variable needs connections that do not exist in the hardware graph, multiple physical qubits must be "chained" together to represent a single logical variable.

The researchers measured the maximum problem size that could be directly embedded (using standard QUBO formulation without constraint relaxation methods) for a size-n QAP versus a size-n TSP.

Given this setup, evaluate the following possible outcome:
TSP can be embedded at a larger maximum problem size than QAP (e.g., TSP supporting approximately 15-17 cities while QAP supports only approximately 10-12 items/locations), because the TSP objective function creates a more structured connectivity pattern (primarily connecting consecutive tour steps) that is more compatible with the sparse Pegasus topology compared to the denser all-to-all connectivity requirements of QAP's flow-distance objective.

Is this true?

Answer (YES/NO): NO